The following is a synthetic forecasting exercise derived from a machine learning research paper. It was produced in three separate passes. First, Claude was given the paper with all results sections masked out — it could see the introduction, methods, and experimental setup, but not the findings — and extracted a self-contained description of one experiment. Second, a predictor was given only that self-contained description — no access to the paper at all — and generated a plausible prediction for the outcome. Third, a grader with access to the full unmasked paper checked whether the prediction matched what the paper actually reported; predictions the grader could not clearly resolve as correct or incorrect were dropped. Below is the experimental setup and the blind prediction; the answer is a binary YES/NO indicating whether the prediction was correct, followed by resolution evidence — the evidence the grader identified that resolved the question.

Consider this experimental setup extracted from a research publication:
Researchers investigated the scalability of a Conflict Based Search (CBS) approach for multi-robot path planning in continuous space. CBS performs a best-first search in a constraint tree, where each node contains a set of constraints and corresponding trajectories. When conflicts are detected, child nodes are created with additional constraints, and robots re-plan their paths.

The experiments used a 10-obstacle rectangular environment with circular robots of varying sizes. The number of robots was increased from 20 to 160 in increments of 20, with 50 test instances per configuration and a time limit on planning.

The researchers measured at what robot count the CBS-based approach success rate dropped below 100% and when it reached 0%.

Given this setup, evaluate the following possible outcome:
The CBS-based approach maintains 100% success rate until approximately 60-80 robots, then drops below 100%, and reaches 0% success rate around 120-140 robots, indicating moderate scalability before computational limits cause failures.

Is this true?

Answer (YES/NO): NO